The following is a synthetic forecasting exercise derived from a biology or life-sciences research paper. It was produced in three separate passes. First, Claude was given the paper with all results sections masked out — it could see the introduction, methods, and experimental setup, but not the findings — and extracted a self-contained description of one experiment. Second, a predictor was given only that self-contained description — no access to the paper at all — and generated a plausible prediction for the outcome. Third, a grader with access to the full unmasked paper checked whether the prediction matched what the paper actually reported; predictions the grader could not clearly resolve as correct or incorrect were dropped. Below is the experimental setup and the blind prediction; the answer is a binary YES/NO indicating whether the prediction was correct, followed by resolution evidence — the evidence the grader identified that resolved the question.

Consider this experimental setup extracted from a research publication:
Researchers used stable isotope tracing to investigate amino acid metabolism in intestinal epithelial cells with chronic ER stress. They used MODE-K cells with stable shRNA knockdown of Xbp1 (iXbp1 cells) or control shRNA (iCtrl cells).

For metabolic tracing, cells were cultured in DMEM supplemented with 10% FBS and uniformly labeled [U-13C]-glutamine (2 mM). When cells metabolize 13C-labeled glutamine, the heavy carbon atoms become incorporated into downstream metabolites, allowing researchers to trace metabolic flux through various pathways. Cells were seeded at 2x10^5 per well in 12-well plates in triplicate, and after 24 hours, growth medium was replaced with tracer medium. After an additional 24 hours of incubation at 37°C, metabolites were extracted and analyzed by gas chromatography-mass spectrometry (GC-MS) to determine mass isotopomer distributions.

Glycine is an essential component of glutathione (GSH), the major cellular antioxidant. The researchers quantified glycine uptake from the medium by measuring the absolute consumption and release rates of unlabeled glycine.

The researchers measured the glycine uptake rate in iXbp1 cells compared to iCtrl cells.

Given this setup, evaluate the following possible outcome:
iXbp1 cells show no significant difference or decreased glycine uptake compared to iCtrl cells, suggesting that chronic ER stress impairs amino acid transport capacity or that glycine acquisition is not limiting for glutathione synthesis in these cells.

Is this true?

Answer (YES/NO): NO